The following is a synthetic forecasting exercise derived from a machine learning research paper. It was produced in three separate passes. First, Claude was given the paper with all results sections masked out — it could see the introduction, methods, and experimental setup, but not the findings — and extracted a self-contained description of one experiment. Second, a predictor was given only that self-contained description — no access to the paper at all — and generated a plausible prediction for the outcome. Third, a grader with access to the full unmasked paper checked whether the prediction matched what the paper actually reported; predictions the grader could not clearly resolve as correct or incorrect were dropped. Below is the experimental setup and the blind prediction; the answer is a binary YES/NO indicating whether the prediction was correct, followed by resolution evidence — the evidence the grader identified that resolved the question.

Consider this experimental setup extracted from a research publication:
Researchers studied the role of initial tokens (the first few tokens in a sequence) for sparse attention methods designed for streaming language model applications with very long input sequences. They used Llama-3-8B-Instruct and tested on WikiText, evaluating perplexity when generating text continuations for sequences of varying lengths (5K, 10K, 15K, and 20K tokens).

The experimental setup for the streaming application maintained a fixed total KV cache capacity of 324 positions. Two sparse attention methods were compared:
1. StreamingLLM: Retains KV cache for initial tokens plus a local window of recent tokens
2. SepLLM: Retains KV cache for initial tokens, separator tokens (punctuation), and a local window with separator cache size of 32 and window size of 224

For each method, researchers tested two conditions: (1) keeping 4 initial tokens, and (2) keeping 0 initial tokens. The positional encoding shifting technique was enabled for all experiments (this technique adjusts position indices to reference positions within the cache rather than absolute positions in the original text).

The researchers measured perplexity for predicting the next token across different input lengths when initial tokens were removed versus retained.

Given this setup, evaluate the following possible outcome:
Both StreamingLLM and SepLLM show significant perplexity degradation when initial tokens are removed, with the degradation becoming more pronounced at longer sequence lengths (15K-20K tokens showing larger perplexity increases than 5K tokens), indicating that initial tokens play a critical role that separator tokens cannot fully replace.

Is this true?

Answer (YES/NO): YES